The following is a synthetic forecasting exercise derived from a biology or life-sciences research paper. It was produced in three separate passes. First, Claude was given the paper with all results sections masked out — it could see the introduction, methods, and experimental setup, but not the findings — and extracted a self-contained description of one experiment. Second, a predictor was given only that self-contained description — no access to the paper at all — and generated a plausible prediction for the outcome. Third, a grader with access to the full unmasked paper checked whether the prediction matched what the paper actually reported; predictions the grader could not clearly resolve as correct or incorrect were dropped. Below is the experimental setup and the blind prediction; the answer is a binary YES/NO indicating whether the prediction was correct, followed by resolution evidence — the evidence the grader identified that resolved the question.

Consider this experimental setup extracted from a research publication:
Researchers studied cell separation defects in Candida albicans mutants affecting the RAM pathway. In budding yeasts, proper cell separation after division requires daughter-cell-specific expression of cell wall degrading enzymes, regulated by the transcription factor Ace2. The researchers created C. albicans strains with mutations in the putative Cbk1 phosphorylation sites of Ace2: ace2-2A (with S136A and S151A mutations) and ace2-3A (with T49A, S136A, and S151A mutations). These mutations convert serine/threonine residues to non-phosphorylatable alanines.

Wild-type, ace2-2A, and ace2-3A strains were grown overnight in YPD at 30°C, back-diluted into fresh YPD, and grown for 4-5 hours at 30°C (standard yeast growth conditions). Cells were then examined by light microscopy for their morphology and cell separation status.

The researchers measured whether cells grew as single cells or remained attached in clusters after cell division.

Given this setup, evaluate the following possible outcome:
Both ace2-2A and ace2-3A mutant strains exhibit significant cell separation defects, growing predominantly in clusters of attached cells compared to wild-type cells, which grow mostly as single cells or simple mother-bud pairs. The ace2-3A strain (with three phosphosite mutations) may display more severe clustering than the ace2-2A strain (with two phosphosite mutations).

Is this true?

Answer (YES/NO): NO